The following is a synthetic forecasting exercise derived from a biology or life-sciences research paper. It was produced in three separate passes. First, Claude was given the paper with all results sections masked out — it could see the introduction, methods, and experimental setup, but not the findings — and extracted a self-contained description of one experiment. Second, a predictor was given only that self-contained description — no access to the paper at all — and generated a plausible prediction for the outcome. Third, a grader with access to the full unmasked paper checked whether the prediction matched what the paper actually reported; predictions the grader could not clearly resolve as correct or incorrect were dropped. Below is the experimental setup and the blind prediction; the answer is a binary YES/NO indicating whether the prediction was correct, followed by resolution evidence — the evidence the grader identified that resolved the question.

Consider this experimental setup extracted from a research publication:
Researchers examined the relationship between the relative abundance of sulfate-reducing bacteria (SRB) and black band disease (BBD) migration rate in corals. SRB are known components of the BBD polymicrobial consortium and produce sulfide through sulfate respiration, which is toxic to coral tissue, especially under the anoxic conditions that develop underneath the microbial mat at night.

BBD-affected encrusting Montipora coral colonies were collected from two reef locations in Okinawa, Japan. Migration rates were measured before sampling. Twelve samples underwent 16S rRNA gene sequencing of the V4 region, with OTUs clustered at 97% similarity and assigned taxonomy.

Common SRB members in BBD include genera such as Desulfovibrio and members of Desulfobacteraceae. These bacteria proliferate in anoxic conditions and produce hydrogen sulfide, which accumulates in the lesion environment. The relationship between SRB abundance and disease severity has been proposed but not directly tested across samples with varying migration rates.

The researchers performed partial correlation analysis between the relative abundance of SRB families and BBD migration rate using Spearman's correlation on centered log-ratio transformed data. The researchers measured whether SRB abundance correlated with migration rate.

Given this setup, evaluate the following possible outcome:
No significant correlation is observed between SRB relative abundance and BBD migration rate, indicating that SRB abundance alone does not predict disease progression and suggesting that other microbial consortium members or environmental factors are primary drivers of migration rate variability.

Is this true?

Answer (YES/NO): YES